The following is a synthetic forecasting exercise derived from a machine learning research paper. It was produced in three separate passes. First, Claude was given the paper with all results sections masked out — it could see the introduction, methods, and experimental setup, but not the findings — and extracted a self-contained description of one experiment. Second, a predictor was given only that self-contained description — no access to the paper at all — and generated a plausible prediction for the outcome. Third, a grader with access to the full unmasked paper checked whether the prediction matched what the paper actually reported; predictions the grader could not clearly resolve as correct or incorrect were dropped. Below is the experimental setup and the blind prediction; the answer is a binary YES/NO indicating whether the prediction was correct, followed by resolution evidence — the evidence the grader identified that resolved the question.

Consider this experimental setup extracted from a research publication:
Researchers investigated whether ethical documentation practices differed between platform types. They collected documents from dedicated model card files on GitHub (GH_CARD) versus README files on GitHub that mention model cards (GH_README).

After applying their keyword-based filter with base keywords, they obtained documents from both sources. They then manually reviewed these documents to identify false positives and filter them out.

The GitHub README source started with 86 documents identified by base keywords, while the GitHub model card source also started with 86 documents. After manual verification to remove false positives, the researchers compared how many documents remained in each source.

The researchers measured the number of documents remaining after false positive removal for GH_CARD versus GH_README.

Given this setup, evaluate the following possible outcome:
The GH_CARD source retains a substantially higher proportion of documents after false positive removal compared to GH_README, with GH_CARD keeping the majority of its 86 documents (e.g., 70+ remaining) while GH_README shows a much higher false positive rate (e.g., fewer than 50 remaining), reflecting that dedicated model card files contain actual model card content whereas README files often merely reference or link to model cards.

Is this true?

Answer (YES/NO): YES